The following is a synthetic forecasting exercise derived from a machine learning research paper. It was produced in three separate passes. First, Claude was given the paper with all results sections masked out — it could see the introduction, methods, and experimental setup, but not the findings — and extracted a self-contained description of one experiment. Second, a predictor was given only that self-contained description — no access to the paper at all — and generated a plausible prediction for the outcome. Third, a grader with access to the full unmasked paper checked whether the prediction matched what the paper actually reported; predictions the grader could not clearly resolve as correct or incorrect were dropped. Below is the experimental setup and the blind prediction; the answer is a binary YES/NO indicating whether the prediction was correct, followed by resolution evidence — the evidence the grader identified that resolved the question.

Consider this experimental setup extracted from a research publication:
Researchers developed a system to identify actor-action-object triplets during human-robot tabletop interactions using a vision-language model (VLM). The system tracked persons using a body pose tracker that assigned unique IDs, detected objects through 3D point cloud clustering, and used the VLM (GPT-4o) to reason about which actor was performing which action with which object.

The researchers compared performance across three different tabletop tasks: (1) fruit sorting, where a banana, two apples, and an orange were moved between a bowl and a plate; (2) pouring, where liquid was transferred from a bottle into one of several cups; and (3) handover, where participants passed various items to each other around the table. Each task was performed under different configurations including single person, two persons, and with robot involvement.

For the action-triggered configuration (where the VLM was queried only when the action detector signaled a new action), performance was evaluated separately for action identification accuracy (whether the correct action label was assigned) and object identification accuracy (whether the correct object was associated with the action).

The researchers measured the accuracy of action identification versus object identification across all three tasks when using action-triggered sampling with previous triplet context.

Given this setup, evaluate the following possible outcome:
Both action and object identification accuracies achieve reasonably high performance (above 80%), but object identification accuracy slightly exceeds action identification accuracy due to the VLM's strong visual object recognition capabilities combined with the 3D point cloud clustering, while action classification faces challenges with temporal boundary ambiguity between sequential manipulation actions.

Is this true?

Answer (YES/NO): NO